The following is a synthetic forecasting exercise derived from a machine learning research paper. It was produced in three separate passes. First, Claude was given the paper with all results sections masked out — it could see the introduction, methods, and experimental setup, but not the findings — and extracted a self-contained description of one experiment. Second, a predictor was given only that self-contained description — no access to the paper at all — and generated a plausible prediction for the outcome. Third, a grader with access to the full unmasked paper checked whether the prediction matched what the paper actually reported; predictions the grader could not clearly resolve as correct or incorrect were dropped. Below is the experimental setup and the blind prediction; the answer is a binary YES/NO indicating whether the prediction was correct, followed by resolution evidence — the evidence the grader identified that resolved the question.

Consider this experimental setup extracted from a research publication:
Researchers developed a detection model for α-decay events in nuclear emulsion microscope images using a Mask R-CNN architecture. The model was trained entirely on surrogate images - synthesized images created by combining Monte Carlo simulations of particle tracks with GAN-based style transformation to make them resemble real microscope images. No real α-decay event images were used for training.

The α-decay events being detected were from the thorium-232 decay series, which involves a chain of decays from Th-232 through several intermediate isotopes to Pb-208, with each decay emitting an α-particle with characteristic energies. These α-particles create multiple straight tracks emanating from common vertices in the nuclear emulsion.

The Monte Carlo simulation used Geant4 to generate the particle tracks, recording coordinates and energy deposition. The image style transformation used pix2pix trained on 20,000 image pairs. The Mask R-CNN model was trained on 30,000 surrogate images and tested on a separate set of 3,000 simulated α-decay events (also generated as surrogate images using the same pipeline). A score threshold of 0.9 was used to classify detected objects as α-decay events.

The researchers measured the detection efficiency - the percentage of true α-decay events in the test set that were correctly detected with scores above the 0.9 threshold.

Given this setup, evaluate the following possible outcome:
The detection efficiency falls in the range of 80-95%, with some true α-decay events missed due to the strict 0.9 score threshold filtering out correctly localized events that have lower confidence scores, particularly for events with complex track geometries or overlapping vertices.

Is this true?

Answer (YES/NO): NO